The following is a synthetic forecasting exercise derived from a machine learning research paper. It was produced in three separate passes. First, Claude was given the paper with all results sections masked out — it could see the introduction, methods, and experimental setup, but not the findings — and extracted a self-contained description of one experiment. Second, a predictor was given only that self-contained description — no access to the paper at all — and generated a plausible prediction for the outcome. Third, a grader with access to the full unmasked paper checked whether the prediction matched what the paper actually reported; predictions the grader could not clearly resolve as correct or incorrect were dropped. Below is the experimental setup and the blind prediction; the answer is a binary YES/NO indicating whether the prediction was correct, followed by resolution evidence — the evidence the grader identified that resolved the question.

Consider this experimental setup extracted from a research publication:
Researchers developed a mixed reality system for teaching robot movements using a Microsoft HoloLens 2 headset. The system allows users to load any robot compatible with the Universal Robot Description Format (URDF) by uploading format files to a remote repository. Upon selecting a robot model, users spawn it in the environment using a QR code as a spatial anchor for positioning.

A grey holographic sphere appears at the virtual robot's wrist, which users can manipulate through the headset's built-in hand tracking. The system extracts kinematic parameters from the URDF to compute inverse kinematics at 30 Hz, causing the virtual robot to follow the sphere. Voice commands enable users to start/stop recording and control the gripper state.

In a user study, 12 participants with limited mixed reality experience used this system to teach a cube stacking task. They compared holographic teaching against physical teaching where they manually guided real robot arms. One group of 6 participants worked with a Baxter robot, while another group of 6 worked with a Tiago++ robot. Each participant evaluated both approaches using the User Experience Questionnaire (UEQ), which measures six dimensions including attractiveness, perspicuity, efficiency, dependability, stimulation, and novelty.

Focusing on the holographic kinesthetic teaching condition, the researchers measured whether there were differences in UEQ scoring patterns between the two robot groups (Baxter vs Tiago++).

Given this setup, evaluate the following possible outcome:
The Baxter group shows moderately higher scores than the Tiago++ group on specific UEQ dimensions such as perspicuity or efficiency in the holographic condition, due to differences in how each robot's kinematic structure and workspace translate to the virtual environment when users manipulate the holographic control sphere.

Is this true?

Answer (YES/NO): NO